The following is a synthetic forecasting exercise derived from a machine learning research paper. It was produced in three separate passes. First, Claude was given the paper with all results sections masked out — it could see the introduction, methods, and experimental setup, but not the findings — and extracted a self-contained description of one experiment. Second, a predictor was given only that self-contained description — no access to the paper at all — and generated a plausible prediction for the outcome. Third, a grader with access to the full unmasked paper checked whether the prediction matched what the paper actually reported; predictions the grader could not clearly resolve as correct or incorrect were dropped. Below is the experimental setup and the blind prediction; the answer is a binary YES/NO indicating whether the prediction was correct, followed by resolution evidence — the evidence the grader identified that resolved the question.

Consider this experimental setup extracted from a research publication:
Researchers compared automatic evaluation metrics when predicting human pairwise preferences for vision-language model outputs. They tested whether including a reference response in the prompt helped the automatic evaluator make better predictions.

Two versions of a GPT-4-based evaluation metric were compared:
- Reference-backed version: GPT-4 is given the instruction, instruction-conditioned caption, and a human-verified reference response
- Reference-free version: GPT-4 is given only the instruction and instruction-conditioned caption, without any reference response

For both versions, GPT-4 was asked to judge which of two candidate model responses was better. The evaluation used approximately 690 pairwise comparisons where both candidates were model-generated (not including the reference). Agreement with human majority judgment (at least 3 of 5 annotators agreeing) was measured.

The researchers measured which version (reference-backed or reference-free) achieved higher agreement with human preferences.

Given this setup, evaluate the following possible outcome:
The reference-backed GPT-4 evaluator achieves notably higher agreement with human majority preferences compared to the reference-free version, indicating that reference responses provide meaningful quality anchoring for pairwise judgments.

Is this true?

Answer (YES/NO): NO